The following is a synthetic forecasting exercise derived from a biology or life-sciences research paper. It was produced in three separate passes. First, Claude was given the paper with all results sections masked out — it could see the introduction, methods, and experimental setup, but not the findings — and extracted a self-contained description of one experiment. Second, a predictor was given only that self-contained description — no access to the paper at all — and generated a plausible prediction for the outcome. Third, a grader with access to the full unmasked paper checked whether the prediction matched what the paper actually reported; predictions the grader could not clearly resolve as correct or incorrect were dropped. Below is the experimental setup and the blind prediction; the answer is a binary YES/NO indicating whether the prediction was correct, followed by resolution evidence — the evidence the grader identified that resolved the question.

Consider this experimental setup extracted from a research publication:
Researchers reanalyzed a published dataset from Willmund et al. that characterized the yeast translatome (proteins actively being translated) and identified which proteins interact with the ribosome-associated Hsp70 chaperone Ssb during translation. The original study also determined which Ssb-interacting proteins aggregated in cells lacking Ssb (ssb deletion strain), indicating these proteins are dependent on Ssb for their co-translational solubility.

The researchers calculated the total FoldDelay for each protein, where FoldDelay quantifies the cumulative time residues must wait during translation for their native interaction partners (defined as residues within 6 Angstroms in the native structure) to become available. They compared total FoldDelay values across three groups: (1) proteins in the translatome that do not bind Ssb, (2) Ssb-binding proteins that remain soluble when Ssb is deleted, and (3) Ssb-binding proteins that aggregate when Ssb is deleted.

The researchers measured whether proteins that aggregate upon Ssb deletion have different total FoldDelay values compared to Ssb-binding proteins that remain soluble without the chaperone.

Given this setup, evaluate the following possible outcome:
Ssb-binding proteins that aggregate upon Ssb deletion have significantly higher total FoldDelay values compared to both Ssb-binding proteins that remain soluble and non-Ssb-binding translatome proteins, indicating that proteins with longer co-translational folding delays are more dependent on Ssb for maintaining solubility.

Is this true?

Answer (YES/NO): YES